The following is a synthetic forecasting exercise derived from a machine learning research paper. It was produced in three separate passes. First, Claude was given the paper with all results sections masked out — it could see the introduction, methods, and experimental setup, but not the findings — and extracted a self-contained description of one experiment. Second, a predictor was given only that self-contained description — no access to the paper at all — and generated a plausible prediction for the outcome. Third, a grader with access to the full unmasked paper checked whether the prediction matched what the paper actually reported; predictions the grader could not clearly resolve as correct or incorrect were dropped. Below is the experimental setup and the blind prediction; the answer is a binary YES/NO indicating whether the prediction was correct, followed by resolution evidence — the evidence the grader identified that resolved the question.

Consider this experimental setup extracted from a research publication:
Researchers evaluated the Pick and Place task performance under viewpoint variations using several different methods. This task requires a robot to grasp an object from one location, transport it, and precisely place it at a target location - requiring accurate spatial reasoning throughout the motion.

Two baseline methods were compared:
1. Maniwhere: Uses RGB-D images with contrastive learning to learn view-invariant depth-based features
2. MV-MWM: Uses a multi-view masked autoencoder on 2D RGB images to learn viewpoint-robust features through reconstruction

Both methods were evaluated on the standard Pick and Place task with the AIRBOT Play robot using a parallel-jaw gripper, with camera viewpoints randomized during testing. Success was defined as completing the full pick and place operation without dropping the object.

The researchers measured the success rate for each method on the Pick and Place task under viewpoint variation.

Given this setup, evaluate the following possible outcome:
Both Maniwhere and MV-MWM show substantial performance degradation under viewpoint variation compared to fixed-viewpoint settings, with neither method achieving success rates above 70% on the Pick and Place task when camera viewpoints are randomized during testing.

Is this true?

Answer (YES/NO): NO